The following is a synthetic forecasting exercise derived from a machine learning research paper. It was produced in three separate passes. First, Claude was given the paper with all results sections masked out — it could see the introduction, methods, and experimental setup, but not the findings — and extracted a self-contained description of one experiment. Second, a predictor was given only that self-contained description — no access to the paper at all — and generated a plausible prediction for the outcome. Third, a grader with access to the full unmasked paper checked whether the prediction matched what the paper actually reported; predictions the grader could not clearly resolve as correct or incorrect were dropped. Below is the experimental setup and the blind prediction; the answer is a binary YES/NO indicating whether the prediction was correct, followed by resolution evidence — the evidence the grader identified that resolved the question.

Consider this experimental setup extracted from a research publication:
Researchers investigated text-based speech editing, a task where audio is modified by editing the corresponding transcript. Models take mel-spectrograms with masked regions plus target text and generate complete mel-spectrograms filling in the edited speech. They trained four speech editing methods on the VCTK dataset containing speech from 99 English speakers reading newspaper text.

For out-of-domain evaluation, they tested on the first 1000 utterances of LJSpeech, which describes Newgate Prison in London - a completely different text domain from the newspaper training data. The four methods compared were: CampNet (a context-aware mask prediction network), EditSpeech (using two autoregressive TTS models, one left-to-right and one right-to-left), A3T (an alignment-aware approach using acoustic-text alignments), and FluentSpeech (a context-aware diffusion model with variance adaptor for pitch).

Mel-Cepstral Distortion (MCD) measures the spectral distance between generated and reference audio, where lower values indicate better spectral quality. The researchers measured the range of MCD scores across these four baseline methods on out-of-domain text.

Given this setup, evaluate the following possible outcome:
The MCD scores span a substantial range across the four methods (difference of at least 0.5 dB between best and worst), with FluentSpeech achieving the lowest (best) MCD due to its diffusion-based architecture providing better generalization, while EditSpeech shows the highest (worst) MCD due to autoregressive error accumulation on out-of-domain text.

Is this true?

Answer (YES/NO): YES